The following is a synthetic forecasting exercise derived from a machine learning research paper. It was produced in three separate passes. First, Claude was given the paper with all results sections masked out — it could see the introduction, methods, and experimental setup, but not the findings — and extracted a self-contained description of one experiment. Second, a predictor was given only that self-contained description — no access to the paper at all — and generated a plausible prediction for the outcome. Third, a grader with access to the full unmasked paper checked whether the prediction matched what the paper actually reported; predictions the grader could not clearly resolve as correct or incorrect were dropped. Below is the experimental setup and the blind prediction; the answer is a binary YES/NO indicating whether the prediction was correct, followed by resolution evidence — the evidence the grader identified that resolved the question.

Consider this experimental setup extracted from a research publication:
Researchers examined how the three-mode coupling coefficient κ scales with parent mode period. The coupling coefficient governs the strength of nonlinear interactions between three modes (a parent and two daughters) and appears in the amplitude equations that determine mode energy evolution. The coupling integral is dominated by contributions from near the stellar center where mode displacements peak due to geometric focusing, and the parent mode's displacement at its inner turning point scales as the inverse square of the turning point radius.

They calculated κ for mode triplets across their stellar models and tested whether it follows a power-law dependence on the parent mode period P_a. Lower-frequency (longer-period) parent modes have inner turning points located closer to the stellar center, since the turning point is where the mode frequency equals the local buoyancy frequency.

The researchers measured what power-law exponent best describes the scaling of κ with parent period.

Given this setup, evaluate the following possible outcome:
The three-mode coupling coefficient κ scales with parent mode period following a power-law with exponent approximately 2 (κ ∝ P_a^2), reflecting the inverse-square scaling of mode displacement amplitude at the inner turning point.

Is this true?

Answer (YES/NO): YES